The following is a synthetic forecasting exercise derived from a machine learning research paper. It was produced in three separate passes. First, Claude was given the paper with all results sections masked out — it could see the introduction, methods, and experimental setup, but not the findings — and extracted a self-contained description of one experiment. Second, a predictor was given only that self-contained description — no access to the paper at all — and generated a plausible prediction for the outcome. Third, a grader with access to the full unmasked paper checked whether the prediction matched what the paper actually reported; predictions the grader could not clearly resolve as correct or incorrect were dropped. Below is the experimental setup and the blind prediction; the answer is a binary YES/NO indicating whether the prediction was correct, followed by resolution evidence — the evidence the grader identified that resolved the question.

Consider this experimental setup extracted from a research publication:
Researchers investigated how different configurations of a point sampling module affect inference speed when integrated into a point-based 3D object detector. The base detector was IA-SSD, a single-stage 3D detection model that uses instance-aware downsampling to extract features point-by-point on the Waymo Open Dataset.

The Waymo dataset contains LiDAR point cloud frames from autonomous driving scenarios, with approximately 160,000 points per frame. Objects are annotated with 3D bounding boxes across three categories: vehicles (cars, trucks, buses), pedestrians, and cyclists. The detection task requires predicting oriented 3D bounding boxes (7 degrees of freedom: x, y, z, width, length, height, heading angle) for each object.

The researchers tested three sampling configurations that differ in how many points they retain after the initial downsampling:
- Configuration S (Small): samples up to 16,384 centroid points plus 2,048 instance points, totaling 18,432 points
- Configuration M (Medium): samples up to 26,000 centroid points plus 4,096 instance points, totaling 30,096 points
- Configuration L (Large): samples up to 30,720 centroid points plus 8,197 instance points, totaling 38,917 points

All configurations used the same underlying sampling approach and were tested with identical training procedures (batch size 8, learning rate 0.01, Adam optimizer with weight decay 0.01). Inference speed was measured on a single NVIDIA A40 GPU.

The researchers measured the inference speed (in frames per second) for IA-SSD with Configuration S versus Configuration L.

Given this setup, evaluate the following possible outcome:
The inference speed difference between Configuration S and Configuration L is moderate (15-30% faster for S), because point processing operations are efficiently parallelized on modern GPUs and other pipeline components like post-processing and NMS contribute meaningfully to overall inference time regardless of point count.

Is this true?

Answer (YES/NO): NO